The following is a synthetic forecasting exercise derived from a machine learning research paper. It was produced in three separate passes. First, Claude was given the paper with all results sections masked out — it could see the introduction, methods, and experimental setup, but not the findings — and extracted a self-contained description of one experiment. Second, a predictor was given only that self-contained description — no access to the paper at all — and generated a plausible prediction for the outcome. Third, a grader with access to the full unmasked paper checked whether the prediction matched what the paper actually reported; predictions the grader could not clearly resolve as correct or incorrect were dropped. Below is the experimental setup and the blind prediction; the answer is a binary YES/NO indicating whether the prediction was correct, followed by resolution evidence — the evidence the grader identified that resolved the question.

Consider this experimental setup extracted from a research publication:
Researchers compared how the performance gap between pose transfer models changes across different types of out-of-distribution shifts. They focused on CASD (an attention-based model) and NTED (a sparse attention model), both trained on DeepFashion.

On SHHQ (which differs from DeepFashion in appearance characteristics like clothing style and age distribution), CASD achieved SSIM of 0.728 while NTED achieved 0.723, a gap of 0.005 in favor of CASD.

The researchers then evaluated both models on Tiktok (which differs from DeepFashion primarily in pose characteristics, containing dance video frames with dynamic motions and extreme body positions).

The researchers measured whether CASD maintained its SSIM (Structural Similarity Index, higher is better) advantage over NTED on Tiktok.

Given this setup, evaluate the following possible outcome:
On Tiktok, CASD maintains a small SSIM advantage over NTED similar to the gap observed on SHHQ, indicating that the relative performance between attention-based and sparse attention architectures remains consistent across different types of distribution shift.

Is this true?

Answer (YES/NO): NO